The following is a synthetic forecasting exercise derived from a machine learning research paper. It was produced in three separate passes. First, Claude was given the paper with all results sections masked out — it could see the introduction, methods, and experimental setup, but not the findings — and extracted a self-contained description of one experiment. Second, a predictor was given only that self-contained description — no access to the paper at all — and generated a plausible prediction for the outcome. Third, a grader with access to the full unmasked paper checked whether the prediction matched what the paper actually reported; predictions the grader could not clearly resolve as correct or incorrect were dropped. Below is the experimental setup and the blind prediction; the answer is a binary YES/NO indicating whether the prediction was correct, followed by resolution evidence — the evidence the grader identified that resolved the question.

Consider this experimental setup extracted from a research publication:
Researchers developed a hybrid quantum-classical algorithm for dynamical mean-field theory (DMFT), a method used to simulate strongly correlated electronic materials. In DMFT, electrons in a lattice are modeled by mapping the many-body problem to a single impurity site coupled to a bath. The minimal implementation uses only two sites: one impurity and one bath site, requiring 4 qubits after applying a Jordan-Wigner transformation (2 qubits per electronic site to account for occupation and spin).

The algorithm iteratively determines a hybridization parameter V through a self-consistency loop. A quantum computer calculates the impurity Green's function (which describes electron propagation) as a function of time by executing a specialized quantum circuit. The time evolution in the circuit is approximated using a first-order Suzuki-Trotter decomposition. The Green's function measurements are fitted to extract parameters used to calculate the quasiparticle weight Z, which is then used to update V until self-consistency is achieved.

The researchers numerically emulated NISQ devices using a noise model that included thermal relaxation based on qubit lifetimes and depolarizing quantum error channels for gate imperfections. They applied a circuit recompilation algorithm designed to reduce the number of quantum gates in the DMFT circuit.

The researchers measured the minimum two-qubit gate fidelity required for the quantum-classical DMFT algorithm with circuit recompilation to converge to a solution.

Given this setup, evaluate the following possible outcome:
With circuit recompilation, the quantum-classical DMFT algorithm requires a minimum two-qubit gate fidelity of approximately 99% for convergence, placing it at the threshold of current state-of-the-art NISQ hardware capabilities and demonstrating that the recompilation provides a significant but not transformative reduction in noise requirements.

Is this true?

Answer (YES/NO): NO